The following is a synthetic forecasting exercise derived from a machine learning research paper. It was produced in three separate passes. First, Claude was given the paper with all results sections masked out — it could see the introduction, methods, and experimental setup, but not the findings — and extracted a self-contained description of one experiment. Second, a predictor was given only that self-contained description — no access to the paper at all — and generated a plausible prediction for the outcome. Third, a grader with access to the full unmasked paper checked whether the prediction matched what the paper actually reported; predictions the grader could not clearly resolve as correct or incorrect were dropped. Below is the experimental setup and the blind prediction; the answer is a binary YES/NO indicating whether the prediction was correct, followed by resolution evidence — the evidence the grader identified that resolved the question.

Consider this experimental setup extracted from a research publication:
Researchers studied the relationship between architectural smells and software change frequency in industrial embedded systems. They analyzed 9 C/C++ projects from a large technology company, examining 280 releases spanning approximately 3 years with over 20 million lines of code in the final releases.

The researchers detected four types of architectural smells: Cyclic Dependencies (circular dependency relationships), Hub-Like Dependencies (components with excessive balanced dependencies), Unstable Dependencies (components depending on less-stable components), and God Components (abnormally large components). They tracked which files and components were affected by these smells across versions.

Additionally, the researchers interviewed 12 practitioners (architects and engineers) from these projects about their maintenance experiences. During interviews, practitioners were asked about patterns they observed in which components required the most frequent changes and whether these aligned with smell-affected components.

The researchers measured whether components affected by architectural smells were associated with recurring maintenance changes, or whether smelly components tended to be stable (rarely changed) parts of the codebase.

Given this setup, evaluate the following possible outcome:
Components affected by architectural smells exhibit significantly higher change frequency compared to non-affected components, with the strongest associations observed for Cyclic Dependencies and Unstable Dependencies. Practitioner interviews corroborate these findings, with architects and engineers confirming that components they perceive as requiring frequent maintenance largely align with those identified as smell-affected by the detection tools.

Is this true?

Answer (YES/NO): NO